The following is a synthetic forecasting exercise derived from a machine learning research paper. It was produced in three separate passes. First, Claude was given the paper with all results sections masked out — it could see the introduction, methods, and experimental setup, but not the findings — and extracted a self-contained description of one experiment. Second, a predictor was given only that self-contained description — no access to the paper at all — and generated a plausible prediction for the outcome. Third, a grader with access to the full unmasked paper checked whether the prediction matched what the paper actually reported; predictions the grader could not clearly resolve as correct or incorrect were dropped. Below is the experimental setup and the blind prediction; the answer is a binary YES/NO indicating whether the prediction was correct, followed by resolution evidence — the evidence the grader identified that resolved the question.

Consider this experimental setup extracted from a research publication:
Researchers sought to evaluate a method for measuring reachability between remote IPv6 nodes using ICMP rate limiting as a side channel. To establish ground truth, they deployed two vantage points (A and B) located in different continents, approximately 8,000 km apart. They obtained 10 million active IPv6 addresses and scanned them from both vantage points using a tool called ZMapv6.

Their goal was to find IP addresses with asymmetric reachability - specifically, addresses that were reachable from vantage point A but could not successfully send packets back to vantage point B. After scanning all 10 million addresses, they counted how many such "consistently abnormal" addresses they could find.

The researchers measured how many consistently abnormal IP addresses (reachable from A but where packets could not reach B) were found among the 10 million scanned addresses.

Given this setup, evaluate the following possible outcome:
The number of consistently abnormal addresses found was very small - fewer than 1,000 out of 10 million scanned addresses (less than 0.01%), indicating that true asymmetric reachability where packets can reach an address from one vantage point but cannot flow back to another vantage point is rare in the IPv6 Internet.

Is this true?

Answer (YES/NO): YES